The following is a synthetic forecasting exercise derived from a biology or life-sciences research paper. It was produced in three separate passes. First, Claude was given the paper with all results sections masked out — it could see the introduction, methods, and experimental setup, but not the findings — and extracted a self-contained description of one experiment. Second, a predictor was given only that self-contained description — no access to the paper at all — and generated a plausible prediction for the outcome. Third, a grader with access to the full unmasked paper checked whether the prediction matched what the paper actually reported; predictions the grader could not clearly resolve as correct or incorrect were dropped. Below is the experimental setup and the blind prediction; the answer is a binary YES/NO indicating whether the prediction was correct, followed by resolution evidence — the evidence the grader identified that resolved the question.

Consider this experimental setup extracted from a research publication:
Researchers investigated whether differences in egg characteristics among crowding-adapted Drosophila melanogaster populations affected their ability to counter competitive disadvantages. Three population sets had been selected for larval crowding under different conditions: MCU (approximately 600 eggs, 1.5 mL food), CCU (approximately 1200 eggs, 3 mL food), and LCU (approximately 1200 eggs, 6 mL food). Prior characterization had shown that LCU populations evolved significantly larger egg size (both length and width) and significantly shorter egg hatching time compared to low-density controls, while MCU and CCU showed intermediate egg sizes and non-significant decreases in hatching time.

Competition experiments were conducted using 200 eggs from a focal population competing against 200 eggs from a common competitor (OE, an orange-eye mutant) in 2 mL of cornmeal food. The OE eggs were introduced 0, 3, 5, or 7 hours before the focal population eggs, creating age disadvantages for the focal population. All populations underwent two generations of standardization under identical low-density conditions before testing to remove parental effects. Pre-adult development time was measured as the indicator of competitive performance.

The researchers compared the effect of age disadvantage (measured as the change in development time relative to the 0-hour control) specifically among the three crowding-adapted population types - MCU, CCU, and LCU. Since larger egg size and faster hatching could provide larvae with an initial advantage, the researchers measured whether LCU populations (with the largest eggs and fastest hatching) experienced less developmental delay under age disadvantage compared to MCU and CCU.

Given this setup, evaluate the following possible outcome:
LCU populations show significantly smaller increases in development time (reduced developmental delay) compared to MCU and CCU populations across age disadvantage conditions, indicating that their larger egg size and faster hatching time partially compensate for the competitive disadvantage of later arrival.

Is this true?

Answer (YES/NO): NO